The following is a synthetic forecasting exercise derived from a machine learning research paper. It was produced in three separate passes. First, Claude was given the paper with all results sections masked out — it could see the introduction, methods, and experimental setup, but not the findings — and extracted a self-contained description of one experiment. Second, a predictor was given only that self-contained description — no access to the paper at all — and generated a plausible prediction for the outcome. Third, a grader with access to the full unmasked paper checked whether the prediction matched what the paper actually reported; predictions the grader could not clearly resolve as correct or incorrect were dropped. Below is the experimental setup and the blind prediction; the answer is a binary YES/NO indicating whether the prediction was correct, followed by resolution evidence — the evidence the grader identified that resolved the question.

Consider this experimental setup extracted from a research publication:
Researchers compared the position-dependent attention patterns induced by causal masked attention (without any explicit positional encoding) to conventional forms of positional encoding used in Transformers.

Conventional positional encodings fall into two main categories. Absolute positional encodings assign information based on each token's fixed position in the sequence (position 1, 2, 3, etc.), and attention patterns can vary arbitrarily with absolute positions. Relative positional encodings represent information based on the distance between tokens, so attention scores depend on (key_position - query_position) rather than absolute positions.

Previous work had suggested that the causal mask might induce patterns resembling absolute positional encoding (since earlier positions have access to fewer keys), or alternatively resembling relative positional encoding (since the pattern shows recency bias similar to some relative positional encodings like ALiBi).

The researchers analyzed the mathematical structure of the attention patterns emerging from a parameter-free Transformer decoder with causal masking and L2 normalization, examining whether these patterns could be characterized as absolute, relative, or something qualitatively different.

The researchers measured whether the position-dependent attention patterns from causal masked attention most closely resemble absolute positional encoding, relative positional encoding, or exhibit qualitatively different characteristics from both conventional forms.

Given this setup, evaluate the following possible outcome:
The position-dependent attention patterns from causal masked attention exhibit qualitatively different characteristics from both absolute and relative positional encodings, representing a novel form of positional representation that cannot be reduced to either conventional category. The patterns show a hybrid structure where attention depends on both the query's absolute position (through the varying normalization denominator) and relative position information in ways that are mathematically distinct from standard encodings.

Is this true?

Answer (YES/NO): NO